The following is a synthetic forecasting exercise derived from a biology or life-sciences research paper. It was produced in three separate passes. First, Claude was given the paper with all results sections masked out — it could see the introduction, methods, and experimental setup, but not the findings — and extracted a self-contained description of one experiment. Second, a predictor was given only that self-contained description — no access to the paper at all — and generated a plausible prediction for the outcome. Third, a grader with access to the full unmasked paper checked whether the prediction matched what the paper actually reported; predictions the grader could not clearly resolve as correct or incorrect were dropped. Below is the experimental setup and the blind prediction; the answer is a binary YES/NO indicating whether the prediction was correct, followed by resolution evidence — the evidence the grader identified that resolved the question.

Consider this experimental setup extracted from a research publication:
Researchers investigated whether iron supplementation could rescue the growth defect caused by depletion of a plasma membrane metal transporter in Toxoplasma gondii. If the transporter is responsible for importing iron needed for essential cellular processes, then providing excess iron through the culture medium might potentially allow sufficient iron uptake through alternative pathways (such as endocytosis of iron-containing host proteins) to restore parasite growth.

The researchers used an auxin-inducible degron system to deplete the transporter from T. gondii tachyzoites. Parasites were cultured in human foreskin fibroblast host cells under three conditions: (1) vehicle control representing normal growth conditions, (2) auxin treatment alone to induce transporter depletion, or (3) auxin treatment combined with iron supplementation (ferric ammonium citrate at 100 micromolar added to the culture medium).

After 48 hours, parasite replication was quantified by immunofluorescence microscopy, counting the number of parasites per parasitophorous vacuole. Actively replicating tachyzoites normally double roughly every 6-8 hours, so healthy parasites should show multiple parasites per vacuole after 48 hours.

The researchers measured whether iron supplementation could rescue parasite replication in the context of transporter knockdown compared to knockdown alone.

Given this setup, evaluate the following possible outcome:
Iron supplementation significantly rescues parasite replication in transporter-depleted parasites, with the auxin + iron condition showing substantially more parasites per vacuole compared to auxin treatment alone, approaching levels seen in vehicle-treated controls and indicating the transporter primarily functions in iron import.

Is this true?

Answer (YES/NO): NO